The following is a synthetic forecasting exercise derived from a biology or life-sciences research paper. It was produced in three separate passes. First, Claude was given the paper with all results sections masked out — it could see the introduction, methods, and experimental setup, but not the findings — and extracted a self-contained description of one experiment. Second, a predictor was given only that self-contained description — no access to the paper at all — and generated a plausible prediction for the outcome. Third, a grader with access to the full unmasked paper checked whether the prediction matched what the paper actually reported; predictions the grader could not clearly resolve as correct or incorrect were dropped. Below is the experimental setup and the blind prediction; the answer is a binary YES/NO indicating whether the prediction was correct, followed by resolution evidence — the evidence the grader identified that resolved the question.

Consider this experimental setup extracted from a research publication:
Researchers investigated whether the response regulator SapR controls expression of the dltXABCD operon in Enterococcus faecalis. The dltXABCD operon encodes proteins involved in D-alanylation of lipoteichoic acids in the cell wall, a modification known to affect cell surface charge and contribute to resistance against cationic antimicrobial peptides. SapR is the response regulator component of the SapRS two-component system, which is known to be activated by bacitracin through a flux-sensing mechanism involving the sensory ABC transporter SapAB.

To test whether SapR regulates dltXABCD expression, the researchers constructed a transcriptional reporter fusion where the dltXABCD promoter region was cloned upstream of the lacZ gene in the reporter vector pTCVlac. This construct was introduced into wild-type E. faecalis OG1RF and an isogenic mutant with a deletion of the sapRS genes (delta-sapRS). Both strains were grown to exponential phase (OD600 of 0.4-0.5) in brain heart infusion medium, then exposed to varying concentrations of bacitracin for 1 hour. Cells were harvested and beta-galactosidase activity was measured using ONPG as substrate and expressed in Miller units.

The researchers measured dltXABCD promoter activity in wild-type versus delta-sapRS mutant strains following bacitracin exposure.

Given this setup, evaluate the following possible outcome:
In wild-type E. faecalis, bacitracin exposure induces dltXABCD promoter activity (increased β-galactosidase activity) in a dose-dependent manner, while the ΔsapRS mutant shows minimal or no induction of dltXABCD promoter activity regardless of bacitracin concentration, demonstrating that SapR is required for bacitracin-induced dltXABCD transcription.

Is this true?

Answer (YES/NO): YES